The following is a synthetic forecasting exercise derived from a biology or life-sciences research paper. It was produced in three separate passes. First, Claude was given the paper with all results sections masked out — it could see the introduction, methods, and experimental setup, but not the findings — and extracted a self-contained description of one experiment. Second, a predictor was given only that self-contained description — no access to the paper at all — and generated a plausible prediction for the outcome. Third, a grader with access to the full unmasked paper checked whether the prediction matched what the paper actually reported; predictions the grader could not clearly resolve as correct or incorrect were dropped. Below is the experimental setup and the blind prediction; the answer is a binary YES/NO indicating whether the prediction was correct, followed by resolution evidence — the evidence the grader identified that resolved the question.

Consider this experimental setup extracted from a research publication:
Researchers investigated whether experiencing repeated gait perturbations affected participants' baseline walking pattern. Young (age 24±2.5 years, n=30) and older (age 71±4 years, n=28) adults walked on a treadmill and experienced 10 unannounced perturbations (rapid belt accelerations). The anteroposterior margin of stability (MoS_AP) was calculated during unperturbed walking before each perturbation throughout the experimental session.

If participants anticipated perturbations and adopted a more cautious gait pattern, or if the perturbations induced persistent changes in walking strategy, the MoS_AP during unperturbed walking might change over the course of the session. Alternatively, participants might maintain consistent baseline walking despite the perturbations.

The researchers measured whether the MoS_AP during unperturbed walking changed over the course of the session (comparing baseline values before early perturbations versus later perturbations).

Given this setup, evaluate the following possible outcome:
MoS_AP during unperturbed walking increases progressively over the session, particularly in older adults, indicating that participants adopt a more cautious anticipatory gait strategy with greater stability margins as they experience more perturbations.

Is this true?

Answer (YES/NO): NO